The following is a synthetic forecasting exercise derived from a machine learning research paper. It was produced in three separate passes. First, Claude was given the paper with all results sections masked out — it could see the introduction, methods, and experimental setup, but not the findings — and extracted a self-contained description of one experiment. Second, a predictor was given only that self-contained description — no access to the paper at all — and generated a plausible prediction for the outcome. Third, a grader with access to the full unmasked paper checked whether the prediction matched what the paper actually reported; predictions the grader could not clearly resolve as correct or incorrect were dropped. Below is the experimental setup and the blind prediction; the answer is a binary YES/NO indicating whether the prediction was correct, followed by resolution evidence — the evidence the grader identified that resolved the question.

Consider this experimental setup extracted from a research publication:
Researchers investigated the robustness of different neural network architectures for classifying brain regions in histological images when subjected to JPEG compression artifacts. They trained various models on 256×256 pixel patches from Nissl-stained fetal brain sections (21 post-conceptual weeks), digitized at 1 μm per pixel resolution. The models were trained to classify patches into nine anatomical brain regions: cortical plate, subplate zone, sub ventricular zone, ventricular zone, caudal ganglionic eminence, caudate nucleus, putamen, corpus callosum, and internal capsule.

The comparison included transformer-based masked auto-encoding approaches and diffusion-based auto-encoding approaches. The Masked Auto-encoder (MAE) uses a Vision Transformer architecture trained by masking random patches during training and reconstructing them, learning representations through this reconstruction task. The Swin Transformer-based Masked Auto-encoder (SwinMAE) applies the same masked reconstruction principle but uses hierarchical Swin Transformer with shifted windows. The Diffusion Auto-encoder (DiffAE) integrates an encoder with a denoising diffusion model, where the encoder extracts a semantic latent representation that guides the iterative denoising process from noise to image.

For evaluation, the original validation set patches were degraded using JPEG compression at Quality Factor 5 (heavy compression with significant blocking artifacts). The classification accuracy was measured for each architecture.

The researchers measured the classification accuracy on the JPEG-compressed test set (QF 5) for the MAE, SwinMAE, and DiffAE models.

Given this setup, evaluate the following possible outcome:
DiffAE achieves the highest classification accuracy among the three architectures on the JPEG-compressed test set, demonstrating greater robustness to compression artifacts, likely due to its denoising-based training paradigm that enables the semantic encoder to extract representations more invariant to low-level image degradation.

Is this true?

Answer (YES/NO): YES